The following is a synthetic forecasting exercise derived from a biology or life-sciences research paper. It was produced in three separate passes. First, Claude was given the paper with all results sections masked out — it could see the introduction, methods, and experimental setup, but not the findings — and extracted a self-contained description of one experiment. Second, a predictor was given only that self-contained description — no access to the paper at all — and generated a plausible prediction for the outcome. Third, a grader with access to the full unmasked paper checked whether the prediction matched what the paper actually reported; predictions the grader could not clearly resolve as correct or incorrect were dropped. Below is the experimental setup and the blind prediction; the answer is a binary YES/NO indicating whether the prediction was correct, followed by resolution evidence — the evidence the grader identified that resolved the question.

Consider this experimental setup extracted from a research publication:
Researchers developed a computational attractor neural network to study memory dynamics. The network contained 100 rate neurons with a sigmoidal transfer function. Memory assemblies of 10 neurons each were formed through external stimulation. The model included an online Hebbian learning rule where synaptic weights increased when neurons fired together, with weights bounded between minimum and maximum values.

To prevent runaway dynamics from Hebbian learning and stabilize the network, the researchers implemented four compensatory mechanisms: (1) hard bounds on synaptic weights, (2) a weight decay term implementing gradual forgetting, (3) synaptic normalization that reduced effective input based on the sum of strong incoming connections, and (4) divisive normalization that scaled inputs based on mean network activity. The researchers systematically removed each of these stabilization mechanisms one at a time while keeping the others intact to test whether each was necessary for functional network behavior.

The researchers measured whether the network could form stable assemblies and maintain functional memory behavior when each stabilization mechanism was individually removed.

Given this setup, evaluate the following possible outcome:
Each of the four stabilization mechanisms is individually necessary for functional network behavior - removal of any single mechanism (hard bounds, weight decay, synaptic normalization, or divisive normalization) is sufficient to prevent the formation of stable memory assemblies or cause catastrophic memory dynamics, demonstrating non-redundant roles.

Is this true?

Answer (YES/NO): YES